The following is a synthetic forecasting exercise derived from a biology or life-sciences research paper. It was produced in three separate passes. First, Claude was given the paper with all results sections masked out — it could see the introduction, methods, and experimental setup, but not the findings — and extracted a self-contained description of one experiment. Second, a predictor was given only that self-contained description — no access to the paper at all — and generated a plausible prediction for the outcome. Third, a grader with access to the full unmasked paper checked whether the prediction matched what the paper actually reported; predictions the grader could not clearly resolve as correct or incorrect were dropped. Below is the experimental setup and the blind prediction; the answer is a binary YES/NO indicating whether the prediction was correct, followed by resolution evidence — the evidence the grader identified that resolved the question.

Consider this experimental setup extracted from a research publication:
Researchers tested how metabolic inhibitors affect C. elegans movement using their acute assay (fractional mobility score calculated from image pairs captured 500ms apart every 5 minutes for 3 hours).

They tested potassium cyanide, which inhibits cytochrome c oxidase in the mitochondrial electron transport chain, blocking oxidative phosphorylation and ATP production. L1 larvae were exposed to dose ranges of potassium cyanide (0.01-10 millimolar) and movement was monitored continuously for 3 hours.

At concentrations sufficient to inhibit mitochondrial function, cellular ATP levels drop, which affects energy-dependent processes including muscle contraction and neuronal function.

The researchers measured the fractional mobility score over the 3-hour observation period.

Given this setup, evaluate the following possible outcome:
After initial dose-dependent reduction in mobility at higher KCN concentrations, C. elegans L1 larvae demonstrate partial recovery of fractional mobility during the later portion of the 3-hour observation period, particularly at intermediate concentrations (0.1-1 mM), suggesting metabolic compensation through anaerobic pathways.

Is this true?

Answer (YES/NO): NO